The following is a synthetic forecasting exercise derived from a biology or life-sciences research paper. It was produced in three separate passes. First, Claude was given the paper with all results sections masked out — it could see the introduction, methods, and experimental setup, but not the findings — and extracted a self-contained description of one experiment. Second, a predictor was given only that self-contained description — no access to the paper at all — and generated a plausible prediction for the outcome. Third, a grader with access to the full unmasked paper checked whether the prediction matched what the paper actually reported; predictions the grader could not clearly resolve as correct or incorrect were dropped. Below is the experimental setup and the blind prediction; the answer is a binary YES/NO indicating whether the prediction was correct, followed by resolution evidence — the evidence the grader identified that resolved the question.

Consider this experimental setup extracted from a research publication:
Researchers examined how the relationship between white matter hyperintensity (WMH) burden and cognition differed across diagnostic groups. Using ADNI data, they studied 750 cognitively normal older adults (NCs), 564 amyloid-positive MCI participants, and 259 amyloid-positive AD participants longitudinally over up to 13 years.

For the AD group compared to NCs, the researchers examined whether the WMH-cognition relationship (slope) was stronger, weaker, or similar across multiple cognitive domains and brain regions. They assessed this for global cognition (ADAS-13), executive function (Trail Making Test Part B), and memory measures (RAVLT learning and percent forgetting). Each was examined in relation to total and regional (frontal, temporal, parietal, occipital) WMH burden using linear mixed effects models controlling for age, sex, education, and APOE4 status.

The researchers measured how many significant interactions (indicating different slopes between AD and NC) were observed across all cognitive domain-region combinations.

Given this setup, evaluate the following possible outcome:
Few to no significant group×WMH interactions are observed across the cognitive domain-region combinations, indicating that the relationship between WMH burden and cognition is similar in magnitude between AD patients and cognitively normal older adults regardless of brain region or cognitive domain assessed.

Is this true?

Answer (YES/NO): NO